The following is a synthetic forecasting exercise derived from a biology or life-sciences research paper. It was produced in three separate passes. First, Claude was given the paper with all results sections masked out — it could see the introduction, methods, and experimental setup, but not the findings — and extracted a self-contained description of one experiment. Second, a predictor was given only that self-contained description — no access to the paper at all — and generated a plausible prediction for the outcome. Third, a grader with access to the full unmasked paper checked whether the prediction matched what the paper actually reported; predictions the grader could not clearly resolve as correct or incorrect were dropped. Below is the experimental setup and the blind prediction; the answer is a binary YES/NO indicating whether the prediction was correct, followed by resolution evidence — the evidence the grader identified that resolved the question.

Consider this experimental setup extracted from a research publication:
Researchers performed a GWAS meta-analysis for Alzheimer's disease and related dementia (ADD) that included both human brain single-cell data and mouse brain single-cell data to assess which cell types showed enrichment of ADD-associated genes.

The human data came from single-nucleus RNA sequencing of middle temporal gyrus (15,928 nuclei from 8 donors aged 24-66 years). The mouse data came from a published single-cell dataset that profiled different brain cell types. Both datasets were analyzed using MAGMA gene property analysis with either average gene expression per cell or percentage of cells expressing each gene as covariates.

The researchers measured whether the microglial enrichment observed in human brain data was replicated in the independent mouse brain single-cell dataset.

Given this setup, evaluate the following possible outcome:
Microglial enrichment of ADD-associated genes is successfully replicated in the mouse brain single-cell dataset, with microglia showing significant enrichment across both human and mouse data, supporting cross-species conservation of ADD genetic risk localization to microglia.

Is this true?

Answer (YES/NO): YES